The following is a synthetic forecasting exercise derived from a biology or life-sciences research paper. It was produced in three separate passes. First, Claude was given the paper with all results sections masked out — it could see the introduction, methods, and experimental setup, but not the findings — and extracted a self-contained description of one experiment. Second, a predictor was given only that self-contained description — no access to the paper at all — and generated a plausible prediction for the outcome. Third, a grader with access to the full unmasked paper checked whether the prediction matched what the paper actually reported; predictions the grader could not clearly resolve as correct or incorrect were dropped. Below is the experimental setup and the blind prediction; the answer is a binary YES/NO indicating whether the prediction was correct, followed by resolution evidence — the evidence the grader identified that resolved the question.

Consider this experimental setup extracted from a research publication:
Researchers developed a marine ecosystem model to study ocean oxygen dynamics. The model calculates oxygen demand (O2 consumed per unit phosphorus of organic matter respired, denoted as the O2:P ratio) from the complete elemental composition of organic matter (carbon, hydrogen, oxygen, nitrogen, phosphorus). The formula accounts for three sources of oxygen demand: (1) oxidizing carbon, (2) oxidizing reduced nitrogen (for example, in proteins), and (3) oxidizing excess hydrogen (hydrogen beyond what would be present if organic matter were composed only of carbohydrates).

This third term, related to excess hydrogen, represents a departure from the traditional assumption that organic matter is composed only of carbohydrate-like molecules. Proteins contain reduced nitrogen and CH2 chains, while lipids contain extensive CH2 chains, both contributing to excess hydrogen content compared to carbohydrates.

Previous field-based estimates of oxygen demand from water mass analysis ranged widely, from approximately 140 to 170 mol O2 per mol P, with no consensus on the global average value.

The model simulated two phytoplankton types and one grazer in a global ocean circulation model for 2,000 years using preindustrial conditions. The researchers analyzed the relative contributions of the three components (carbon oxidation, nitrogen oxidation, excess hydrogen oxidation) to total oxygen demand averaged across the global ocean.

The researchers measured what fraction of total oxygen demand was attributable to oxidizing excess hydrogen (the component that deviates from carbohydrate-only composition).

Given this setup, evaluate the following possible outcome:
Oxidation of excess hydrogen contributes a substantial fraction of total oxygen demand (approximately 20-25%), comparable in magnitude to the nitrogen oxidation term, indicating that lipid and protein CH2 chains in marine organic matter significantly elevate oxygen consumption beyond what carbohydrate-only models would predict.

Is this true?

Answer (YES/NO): NO